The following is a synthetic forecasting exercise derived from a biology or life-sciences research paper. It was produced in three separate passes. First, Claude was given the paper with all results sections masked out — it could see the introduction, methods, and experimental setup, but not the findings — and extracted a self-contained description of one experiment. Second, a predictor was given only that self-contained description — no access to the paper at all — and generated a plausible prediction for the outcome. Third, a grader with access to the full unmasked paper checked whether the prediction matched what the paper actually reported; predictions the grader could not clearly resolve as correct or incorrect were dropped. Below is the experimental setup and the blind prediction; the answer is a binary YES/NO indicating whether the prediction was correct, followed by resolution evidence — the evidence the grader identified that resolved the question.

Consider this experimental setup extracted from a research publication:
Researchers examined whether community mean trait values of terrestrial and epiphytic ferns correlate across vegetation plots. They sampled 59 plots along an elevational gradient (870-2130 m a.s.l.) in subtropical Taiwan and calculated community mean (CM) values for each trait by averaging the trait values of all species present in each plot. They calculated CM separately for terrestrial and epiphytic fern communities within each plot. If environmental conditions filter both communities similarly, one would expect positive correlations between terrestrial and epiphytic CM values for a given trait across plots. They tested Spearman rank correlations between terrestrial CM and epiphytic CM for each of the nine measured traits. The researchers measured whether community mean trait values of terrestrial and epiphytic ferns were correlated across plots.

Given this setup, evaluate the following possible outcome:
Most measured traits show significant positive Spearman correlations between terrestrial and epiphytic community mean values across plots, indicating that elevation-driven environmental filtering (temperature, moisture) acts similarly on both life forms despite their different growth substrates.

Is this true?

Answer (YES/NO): NO